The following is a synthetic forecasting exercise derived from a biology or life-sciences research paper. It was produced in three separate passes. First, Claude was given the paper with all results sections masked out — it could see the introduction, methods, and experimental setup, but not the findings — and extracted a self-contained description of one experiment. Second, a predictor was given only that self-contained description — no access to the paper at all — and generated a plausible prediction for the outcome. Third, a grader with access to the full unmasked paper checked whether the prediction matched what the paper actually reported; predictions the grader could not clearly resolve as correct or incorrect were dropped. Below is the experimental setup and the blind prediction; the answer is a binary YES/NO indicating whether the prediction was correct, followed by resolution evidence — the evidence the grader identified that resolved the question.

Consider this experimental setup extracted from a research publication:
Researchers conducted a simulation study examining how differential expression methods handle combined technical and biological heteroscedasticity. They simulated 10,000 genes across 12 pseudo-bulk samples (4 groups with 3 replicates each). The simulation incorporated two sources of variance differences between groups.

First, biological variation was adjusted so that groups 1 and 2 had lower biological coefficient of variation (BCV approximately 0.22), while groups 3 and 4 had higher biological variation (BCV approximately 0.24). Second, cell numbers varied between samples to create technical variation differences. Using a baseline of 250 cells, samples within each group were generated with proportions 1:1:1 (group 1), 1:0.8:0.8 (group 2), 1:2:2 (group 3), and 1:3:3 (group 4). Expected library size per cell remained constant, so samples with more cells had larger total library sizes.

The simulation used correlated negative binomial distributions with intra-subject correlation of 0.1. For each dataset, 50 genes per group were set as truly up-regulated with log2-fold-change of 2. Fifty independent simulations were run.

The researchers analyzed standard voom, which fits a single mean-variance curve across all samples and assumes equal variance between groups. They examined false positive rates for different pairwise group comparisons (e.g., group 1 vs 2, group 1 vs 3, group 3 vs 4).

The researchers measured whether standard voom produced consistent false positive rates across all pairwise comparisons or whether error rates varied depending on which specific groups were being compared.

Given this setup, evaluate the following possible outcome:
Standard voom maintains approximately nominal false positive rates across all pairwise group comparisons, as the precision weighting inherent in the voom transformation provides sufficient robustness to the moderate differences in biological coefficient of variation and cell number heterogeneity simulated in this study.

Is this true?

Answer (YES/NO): NO